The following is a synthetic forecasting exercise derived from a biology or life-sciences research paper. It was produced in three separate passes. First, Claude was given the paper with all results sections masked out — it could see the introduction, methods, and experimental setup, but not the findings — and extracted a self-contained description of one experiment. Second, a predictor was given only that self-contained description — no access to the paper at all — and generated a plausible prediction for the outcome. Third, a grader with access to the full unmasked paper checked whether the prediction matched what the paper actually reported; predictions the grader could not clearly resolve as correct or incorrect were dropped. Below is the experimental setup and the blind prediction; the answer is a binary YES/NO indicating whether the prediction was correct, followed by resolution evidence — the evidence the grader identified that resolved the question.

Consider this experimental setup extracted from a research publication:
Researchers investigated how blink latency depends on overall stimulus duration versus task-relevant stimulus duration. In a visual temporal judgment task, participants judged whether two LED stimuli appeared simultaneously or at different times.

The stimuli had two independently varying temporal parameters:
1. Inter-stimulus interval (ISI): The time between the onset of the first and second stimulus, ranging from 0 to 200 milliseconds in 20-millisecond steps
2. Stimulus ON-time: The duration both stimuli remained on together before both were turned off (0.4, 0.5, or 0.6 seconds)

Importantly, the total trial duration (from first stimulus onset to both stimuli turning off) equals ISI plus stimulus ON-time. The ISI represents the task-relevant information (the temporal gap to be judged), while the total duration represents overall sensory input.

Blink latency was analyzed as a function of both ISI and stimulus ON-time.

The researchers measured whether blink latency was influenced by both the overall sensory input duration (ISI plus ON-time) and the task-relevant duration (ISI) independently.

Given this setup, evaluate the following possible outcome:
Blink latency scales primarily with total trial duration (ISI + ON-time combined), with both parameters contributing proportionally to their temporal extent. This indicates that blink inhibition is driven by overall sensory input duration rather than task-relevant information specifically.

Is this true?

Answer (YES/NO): NO